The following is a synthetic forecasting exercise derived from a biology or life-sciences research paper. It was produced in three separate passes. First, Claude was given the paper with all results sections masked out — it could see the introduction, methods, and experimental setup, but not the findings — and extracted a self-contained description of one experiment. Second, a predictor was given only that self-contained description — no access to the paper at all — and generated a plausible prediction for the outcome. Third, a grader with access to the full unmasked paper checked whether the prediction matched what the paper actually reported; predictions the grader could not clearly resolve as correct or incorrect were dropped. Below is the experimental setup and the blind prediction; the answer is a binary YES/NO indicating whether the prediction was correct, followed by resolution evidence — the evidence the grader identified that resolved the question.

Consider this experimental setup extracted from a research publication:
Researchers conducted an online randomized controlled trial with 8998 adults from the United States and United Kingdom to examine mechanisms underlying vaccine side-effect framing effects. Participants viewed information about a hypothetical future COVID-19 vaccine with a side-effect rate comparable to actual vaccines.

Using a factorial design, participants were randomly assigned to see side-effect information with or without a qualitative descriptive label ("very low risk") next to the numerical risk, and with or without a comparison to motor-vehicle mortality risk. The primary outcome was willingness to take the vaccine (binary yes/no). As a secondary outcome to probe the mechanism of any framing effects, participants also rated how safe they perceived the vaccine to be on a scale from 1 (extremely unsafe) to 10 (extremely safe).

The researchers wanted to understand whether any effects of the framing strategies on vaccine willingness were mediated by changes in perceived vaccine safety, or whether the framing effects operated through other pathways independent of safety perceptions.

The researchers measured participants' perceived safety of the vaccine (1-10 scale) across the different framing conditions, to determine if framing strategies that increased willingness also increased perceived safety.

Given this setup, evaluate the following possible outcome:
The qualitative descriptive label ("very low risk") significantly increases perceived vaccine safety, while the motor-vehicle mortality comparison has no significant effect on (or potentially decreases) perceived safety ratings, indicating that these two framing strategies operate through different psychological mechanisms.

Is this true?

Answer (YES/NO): NO